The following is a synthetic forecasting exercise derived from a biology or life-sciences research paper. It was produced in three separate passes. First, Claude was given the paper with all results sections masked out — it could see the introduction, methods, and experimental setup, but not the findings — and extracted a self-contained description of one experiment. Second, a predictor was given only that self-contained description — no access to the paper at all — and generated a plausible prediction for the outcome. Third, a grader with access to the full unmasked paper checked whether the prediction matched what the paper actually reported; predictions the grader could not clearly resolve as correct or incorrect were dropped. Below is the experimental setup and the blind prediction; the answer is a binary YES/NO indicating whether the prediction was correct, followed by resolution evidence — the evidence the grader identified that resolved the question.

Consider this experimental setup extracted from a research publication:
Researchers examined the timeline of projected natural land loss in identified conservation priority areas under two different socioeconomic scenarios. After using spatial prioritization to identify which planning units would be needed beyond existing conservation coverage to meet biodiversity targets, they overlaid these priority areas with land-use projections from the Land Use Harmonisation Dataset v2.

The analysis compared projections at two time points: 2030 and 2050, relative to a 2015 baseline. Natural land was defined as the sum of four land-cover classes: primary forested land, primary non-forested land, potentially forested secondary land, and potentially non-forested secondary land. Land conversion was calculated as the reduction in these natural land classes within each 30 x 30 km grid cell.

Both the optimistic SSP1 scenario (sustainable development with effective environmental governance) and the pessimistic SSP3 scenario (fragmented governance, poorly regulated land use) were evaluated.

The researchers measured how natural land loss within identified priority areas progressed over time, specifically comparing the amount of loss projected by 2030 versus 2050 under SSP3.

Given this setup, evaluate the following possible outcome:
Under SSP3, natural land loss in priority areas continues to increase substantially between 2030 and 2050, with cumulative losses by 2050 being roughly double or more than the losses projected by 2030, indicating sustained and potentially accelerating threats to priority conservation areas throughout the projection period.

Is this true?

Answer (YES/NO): NO